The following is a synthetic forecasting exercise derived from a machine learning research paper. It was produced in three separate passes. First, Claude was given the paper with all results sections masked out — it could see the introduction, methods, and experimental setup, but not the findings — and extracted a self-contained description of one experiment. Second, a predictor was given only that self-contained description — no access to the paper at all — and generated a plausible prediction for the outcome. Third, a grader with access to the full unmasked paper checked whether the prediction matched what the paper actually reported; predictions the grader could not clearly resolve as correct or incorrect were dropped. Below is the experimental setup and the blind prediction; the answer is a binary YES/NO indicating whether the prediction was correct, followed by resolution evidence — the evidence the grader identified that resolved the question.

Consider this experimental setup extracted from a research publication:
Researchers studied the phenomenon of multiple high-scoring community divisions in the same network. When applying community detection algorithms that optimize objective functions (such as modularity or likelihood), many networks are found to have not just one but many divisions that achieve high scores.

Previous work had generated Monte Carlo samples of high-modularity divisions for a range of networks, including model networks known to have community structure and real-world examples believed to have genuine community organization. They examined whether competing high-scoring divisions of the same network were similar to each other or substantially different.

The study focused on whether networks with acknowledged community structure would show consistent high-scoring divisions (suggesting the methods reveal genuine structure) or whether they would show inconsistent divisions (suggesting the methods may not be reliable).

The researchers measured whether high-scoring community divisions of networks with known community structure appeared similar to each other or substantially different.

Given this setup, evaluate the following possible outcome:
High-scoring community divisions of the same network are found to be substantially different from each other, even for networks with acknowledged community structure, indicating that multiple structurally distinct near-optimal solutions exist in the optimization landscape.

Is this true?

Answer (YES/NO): NO